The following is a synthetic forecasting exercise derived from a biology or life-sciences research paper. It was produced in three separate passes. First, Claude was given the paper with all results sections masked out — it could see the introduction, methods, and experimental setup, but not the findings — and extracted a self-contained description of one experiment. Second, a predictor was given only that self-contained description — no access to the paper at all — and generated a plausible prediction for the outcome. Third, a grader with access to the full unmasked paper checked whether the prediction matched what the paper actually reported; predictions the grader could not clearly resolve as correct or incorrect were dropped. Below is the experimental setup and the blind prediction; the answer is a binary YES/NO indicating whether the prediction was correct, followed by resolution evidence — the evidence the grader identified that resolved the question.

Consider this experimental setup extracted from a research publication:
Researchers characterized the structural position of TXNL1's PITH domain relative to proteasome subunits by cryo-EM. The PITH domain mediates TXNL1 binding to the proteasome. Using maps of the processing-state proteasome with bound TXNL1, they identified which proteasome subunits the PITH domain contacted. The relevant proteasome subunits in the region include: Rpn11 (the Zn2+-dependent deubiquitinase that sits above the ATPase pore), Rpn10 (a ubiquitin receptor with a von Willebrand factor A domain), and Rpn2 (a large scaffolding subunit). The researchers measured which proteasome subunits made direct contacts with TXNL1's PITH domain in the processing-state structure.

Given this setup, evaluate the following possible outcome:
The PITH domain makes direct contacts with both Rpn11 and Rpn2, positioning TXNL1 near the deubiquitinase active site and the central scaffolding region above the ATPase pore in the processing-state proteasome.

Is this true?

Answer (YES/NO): NO